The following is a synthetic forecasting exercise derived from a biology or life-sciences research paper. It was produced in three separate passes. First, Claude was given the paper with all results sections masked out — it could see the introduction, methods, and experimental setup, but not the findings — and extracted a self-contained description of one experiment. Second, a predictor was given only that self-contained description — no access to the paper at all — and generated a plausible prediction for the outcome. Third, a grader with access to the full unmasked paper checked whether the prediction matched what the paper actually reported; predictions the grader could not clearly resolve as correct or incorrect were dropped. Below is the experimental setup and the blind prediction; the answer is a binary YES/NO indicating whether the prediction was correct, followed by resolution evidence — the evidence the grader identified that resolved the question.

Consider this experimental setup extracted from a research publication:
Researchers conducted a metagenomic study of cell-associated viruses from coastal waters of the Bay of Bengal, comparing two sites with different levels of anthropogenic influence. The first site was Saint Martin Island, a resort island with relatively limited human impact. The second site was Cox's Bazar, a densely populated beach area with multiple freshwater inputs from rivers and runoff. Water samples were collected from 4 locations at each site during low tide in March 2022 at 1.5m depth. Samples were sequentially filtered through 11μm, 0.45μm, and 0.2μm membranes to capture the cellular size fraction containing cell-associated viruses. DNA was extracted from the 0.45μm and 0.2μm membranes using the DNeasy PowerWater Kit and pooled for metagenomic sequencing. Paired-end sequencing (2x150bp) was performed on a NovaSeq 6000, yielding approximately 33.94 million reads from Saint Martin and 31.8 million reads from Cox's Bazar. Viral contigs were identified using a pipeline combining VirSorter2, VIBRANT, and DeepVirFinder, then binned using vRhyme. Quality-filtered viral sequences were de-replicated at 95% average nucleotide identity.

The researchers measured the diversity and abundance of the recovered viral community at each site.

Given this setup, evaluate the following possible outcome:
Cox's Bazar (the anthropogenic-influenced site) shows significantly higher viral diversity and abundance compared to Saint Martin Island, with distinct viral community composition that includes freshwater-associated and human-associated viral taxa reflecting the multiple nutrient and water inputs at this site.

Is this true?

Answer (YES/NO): YES